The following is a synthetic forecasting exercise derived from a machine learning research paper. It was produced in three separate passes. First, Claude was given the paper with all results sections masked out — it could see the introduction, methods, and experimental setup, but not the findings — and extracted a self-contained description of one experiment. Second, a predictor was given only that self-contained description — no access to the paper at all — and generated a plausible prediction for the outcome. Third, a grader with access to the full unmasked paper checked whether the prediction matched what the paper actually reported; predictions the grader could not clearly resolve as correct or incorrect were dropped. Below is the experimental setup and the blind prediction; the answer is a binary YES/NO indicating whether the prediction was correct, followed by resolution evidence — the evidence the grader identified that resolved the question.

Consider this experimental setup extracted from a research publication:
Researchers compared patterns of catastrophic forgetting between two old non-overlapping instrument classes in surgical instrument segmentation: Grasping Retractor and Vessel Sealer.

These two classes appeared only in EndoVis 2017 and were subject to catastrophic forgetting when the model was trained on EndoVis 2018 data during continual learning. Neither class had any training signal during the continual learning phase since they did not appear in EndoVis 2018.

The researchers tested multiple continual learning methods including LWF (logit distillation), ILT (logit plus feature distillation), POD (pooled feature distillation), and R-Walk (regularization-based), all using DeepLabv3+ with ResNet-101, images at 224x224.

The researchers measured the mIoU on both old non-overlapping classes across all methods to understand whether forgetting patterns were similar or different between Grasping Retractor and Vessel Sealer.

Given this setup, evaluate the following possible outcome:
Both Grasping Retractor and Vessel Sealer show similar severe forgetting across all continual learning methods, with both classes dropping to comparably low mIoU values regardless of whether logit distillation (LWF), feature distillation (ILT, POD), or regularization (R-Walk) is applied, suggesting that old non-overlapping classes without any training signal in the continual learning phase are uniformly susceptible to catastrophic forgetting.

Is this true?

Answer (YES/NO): NO